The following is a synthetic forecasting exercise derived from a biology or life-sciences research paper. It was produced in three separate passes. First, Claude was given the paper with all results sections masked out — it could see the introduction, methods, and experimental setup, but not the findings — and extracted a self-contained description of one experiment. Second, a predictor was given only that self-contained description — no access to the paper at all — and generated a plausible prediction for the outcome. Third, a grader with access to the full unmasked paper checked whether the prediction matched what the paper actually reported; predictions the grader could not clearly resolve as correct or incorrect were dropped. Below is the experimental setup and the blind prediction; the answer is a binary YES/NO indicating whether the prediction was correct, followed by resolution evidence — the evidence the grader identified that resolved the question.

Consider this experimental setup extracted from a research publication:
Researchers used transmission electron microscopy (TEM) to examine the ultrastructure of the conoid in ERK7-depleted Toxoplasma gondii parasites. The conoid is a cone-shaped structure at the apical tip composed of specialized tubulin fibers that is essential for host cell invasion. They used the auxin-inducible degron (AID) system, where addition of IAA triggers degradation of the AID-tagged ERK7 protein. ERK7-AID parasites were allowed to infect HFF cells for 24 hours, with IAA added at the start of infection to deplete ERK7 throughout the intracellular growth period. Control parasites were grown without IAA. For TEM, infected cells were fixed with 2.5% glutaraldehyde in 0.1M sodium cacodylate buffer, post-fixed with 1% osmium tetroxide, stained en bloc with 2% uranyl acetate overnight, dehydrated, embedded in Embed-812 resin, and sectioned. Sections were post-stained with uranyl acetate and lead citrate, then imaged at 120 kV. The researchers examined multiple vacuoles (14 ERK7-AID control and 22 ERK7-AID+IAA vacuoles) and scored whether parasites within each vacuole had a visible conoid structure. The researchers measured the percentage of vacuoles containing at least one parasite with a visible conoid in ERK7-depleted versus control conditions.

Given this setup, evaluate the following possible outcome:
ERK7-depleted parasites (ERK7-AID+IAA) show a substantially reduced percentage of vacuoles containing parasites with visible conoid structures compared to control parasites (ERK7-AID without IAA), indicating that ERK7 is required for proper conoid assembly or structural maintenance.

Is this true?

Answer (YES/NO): YES